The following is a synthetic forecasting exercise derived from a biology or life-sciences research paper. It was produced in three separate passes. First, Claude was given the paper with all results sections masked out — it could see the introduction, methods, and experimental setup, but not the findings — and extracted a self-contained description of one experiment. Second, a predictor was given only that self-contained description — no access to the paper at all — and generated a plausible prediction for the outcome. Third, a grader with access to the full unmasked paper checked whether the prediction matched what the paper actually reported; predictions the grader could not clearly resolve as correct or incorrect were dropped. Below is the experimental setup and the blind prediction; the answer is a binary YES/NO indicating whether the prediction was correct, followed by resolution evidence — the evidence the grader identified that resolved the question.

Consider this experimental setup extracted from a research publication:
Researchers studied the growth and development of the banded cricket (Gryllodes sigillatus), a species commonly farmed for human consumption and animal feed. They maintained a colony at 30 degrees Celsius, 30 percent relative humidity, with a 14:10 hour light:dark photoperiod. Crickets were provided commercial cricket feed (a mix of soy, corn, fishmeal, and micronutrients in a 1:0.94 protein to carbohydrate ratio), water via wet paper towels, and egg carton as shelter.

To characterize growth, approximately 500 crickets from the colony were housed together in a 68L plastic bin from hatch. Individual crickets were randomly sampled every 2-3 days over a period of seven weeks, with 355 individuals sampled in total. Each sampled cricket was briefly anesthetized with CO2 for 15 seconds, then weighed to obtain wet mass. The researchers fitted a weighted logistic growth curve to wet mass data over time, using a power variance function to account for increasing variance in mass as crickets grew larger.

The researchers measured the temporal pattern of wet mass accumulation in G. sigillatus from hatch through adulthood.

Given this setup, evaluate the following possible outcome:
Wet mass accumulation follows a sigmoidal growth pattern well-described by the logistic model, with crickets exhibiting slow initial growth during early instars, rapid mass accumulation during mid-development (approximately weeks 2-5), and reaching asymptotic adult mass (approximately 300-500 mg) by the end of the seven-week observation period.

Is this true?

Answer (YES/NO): NO